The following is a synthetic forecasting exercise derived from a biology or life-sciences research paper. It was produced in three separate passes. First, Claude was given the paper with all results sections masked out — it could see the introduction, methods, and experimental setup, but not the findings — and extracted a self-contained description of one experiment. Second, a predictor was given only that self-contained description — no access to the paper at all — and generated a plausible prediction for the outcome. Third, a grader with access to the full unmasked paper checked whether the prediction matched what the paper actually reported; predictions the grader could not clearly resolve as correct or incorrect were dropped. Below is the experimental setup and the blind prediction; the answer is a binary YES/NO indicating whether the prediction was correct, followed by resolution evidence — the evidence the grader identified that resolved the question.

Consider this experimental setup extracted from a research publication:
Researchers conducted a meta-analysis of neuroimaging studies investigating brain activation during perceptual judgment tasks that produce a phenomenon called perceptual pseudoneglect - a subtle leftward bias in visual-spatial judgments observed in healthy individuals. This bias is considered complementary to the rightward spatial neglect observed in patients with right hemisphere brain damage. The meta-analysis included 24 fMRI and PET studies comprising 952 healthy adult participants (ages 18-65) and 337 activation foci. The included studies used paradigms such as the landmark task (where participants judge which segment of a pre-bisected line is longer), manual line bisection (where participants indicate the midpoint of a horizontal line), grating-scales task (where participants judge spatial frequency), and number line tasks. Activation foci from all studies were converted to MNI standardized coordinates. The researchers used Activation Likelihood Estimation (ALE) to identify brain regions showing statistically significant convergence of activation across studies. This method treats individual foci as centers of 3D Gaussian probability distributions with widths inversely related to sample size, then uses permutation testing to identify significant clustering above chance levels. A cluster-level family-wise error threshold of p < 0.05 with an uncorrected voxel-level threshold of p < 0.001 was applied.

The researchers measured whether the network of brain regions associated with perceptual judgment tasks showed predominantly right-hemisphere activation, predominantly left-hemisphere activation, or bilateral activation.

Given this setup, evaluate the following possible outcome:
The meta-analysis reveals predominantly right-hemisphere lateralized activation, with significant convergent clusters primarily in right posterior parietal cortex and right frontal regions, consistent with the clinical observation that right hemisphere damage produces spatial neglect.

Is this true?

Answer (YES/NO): YES